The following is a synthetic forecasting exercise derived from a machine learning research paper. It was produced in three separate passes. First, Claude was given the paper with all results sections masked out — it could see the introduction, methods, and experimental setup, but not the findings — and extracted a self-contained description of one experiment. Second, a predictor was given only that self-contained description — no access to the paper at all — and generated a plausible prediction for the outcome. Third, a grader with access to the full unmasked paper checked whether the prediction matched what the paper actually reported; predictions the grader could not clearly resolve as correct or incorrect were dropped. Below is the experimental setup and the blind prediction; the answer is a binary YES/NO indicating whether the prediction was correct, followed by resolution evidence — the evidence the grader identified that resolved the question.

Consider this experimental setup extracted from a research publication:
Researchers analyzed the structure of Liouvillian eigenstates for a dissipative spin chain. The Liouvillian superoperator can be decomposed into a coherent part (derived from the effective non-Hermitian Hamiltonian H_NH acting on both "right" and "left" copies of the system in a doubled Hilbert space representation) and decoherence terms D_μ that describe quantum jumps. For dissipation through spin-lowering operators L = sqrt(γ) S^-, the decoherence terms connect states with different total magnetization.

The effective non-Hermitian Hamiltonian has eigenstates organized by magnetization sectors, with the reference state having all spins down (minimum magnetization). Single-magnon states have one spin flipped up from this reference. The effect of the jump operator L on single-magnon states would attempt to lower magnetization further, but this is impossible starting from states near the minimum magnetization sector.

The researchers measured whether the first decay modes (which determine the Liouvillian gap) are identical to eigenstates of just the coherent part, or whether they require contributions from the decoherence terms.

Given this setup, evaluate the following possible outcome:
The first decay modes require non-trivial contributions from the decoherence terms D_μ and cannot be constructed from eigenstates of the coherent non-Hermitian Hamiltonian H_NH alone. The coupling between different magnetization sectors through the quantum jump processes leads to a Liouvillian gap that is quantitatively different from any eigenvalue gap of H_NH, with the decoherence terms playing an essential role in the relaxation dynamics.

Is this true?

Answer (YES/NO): NO